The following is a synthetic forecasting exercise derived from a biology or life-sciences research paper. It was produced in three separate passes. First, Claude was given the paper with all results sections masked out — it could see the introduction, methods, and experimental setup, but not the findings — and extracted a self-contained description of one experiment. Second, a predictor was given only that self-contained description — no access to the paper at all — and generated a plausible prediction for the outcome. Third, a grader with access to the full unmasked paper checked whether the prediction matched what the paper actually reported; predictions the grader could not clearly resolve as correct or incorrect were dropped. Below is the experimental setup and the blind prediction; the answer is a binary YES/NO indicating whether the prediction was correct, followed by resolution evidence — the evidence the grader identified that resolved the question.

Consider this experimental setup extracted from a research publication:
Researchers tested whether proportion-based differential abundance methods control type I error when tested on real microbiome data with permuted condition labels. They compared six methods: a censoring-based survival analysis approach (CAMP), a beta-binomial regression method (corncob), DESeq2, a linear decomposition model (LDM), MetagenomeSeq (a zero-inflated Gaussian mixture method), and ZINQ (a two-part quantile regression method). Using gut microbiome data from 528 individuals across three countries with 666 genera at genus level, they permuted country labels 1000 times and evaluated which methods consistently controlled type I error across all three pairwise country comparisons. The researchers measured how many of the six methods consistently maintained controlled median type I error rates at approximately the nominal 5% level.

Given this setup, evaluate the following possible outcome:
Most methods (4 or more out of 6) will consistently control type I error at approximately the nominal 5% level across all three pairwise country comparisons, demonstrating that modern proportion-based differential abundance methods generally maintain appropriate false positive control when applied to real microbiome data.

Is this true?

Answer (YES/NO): NO